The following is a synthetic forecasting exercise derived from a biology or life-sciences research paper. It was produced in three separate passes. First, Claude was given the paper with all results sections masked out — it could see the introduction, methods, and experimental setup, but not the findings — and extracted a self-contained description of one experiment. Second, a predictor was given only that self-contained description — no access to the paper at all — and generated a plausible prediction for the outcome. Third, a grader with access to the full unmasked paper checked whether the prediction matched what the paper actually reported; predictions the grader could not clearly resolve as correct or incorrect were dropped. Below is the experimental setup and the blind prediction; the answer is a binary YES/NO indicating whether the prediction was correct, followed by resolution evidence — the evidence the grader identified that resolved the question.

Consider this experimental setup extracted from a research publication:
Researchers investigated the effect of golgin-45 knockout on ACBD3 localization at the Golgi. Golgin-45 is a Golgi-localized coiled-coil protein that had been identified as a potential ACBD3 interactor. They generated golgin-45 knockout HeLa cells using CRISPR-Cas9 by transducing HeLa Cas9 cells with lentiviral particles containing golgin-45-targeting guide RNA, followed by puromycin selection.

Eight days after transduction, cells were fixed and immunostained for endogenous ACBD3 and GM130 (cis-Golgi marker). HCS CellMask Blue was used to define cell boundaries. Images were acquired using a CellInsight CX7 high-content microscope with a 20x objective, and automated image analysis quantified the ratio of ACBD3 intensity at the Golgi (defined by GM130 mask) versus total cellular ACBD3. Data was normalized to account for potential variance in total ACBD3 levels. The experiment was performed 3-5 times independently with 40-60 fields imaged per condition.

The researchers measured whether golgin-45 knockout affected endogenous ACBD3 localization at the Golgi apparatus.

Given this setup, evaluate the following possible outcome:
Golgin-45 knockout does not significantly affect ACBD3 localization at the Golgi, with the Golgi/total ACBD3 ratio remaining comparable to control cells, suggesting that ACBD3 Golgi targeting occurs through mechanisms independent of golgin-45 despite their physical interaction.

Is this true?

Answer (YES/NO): YES